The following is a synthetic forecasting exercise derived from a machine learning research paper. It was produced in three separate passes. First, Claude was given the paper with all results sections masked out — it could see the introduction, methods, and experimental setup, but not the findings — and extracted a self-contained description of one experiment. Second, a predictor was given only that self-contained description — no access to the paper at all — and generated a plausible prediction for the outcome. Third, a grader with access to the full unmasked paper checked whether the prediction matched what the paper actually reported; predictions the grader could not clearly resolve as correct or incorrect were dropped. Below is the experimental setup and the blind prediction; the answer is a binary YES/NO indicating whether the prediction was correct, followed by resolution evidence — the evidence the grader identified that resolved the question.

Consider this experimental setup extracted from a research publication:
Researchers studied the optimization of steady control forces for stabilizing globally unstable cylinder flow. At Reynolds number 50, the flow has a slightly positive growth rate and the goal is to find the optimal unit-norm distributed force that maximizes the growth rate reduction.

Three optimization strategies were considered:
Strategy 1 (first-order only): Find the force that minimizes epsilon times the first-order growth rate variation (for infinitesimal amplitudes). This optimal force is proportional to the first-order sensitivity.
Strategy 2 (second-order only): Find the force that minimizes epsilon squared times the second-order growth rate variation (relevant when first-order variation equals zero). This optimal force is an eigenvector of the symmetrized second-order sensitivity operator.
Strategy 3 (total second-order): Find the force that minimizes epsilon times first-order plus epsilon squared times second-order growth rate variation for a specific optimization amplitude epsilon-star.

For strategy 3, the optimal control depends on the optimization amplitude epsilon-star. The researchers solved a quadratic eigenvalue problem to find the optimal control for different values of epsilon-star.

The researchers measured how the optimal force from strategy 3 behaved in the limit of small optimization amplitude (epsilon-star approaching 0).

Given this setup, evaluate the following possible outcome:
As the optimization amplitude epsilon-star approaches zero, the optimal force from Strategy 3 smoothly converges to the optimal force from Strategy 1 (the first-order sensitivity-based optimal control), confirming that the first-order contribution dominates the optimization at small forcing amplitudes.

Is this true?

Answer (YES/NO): YES